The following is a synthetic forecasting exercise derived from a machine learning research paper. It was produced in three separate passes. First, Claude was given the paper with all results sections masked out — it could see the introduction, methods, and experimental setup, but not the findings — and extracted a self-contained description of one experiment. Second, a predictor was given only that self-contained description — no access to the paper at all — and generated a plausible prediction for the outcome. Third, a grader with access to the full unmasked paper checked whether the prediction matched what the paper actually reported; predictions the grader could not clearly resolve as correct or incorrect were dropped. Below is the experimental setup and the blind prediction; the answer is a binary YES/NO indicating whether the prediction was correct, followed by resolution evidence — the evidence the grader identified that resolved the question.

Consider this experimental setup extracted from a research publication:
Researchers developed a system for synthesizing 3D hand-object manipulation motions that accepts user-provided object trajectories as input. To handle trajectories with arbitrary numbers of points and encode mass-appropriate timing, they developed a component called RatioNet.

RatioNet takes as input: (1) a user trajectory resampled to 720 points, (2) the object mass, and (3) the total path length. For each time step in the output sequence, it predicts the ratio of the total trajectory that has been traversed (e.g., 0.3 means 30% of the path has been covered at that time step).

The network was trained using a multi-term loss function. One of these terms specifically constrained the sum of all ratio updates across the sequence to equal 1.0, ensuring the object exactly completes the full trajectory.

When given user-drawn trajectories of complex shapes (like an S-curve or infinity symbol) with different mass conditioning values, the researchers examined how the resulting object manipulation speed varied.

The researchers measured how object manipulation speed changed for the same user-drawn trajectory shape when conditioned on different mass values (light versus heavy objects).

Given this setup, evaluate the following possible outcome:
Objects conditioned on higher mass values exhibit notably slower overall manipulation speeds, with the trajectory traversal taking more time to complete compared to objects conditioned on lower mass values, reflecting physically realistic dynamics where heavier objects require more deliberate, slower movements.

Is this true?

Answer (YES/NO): YES